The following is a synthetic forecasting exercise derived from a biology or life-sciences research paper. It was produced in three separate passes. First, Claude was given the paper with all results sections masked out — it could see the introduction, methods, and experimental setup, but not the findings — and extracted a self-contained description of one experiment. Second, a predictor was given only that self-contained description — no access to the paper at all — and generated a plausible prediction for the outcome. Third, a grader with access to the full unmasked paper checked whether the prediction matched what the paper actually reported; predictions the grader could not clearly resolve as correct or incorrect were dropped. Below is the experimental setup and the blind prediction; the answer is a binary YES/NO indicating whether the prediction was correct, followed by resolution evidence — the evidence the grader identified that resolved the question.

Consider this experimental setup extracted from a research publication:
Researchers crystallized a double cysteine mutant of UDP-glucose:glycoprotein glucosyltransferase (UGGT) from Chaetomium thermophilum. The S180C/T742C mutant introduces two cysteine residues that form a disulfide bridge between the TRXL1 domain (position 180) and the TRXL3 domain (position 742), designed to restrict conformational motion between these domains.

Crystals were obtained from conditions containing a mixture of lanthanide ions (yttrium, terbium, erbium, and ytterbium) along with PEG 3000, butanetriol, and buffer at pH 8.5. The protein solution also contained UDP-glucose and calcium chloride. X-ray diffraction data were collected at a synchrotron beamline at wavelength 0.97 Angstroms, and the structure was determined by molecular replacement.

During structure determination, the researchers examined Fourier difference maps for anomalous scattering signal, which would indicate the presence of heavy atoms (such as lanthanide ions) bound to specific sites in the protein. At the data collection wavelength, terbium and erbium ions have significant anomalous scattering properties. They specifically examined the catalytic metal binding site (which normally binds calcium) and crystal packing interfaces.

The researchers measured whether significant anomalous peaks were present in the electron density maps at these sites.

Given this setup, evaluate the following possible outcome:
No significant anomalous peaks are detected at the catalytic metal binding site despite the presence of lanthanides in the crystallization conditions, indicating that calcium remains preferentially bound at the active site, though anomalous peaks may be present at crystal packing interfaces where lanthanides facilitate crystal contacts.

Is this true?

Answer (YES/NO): NO